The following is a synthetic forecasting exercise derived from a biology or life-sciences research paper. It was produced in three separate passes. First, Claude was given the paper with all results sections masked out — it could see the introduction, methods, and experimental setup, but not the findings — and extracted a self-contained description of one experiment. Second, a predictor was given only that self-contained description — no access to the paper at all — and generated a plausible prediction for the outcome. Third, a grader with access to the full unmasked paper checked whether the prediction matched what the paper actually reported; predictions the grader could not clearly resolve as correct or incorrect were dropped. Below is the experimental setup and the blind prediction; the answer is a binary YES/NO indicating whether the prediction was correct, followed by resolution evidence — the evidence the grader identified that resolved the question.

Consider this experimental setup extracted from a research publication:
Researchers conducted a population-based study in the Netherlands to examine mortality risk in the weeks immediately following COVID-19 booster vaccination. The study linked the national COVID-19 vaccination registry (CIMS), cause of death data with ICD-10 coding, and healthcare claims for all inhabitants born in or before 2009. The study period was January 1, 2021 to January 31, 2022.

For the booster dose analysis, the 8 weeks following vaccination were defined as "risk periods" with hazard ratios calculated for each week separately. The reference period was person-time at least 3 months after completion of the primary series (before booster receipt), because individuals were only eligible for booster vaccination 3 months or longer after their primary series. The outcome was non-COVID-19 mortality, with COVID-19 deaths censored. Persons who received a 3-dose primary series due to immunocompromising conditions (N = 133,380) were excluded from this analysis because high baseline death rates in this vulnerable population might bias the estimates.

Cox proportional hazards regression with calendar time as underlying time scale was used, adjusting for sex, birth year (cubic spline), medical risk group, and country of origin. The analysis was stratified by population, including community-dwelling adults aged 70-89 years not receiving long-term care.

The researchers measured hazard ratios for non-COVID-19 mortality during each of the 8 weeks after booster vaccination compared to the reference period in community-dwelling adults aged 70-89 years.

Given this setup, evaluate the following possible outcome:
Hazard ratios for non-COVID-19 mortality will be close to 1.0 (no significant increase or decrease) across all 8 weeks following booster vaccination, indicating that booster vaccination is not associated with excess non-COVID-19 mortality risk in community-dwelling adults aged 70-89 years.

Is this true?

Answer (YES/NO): NO